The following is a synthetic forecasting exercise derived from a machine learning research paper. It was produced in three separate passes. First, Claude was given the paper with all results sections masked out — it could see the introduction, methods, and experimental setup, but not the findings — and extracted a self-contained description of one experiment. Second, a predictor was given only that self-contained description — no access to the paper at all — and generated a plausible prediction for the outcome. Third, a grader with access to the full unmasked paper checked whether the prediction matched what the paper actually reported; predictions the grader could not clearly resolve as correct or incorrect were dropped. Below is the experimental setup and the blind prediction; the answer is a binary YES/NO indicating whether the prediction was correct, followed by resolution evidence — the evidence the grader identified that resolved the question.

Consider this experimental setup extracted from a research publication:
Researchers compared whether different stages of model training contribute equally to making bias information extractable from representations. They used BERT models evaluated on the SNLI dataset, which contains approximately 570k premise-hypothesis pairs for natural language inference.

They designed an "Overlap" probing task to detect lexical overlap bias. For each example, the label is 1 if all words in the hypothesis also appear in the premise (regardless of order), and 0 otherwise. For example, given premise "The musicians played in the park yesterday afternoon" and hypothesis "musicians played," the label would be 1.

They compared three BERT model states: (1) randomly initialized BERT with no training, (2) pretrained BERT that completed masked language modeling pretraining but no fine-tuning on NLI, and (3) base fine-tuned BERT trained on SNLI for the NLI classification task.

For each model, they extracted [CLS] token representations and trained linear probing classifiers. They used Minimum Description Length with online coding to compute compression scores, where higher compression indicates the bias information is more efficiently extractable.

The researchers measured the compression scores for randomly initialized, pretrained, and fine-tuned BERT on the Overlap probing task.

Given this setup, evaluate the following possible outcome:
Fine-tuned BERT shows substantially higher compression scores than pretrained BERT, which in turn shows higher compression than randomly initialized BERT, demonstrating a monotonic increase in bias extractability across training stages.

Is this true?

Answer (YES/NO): NO